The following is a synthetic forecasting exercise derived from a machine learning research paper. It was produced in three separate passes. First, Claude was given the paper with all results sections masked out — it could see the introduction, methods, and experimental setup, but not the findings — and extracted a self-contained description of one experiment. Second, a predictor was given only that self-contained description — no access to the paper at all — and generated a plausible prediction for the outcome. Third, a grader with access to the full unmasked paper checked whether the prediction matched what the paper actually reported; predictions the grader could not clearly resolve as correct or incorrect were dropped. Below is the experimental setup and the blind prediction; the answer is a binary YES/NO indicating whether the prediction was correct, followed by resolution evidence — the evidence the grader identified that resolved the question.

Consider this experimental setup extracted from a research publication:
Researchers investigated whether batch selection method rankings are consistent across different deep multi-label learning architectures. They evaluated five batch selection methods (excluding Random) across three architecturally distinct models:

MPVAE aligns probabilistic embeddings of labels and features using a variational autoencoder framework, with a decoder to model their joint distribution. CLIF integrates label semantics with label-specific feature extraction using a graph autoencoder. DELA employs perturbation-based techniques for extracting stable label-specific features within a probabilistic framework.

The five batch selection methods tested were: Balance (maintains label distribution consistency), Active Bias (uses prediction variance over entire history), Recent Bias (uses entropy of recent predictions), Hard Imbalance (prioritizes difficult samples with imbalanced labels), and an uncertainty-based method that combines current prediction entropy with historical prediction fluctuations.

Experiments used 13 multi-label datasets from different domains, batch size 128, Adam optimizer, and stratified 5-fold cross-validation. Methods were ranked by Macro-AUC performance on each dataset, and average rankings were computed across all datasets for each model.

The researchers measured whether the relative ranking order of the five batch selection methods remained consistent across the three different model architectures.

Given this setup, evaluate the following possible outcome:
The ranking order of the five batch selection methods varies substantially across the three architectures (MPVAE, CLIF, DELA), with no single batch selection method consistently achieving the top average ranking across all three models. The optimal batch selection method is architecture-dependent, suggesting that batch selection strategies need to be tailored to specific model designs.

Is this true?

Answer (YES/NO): NO